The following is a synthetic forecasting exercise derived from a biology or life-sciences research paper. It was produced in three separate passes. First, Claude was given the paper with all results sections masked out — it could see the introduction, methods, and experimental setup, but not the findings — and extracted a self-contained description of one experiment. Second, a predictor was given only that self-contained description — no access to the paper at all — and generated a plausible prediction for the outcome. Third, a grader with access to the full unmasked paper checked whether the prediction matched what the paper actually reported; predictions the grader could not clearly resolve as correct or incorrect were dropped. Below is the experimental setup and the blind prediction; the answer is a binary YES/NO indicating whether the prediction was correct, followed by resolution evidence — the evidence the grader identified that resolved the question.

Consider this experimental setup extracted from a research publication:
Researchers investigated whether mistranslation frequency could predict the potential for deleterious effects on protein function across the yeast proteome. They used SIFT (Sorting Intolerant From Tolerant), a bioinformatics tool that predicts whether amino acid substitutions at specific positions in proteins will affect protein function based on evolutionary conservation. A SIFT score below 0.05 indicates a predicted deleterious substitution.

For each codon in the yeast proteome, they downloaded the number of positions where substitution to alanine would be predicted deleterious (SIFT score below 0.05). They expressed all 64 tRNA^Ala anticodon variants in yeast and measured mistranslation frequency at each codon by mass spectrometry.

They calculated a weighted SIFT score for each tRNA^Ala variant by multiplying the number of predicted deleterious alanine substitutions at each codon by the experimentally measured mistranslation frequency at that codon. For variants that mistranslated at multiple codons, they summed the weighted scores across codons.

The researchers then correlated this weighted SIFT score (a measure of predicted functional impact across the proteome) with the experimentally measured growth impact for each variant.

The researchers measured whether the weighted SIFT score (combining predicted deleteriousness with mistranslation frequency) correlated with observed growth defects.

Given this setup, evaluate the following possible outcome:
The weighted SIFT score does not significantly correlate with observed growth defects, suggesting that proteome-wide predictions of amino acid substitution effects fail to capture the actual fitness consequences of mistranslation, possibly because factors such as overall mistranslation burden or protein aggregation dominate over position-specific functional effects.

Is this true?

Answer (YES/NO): NO